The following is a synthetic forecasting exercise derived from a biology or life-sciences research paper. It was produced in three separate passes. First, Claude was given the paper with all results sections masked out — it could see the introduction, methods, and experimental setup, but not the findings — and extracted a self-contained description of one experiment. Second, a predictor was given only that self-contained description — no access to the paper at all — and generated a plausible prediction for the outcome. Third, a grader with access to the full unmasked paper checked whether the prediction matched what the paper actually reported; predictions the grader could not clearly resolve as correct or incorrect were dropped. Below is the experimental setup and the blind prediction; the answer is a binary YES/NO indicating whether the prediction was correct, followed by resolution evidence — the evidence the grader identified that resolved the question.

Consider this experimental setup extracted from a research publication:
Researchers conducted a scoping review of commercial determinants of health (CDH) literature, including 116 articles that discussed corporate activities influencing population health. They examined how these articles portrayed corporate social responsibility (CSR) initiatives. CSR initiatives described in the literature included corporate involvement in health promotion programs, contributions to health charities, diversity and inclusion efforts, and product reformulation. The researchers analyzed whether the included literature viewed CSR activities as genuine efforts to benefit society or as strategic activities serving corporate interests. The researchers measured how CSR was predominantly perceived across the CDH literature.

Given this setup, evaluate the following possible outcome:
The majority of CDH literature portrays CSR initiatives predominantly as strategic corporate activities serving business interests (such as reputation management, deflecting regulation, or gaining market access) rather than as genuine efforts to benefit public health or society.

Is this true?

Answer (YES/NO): YES